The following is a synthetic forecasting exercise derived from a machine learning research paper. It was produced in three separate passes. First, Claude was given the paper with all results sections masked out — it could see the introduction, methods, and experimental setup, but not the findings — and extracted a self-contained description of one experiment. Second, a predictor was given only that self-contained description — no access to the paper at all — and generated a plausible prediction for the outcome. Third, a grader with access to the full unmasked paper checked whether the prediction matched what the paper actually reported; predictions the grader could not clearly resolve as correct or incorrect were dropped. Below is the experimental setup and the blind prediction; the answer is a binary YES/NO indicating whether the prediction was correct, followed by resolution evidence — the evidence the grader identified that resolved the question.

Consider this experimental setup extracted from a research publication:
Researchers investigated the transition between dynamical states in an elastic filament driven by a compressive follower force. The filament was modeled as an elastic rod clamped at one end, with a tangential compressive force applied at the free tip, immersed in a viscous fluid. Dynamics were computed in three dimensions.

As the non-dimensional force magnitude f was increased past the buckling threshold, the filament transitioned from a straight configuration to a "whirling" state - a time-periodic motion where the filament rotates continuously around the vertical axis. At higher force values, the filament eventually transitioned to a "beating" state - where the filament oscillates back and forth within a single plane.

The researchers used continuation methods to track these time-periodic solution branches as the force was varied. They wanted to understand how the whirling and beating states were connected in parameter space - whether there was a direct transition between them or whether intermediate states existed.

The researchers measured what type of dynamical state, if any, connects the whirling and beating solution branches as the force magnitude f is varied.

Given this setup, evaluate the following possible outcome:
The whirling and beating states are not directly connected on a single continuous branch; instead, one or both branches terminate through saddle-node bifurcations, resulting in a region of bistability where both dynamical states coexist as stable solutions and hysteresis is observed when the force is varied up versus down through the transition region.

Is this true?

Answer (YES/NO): NO